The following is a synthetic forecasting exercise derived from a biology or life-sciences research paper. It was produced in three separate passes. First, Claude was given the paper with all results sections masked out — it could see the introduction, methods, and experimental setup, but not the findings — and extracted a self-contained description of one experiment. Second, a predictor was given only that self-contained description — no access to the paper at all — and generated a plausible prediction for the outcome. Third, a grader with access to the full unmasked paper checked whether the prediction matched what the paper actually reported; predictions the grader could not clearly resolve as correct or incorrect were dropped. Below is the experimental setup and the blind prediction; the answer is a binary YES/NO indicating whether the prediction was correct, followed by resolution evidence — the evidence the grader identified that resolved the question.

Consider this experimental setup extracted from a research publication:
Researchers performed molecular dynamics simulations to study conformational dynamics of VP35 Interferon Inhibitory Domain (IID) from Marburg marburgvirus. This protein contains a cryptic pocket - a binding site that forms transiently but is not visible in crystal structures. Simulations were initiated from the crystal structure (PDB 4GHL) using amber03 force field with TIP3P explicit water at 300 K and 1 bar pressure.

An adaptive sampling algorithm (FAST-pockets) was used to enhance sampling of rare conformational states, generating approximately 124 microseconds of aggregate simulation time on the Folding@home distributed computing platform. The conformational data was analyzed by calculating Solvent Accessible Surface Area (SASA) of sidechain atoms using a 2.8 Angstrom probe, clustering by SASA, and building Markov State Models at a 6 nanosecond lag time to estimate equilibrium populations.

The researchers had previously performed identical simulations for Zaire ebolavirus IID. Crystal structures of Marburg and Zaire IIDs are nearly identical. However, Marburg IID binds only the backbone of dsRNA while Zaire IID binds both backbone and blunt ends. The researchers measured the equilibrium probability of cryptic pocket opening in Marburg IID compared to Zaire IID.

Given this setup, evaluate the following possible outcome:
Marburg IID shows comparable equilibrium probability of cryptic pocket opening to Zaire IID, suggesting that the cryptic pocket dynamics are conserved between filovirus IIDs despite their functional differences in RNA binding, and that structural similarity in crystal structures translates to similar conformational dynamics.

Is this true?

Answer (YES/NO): NO